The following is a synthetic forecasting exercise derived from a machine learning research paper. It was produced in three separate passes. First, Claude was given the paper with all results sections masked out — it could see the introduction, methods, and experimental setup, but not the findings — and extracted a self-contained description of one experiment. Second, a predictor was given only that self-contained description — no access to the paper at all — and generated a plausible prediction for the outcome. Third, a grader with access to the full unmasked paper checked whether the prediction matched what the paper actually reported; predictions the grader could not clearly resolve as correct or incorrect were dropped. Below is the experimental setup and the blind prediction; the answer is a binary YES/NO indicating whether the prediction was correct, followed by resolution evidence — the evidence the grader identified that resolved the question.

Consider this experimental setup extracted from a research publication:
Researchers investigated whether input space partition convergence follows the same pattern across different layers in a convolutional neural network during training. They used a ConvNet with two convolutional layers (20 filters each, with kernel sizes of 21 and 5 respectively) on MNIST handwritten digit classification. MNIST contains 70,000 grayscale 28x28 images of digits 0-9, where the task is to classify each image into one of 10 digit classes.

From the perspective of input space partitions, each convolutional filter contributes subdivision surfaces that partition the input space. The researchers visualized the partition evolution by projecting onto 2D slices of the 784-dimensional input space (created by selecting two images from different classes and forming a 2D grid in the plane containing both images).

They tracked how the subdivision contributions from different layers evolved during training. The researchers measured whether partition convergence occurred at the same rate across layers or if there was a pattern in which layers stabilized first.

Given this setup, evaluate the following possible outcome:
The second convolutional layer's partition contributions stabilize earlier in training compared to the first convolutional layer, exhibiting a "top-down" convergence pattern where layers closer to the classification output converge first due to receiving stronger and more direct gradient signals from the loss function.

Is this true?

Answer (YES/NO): NO